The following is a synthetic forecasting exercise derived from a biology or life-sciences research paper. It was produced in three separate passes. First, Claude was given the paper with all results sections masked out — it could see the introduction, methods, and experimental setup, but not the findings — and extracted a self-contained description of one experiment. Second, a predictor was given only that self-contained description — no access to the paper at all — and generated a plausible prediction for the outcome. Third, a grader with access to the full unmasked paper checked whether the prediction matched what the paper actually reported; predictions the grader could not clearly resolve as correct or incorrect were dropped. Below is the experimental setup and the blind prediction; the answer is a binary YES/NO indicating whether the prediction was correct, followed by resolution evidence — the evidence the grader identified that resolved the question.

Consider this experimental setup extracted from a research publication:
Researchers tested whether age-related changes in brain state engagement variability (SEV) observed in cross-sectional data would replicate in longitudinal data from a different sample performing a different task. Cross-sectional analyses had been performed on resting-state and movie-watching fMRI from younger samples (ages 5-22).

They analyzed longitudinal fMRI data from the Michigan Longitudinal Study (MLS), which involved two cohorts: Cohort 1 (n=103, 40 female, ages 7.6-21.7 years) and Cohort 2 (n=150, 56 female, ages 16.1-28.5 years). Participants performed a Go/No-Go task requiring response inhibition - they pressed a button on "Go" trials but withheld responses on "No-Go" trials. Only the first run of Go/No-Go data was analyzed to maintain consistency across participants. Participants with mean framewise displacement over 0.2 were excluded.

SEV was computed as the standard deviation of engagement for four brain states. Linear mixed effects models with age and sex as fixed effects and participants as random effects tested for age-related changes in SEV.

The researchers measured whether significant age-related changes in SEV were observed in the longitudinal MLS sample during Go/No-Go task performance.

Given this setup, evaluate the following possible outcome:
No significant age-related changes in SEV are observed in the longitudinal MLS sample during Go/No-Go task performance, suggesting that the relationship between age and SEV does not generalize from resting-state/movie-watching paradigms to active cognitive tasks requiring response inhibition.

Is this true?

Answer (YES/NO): NO